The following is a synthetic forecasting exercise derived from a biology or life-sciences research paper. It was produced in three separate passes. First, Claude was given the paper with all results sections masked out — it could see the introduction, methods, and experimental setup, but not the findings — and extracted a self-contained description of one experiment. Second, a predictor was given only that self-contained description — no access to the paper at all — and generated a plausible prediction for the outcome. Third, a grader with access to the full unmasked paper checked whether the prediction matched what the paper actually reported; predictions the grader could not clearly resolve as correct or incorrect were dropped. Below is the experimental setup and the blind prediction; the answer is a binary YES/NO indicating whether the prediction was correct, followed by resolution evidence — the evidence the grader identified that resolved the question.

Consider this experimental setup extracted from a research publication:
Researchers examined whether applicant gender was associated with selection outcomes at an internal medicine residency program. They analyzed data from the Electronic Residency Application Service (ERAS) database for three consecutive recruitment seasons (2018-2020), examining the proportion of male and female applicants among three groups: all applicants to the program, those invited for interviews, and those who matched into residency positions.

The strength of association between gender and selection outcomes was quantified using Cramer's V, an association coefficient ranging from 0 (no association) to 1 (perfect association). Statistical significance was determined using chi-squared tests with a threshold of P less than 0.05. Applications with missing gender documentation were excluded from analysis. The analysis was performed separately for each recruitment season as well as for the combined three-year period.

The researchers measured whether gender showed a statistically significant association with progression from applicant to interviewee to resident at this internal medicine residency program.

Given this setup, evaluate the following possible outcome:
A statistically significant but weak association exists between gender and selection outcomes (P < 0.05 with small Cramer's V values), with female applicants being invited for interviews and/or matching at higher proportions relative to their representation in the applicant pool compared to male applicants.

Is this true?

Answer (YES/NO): NO